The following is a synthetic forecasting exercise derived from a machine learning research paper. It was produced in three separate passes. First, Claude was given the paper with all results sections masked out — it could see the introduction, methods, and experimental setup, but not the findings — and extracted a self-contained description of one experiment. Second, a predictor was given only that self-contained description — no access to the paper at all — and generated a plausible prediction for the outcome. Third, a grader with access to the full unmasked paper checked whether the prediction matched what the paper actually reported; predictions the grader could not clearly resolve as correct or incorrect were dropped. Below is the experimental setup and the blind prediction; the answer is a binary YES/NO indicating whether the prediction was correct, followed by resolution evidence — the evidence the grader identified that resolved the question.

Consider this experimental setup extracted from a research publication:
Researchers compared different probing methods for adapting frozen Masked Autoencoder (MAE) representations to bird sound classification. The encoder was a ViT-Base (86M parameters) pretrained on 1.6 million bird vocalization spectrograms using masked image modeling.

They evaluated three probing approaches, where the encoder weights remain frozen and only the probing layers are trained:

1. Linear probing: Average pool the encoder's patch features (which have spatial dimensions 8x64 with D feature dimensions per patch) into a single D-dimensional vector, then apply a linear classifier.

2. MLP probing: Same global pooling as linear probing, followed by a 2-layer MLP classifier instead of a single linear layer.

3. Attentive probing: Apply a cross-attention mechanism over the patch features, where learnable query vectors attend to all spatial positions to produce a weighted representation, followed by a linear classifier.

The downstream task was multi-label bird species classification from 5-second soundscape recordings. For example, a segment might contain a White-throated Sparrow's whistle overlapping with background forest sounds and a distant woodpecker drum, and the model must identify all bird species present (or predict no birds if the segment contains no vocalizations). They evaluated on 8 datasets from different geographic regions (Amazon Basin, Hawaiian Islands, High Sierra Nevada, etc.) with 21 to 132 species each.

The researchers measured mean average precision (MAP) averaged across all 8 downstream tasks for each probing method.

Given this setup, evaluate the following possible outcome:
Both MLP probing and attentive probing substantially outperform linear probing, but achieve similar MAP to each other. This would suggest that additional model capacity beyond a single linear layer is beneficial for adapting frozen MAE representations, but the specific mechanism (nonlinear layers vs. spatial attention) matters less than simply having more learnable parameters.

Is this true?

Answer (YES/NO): NO